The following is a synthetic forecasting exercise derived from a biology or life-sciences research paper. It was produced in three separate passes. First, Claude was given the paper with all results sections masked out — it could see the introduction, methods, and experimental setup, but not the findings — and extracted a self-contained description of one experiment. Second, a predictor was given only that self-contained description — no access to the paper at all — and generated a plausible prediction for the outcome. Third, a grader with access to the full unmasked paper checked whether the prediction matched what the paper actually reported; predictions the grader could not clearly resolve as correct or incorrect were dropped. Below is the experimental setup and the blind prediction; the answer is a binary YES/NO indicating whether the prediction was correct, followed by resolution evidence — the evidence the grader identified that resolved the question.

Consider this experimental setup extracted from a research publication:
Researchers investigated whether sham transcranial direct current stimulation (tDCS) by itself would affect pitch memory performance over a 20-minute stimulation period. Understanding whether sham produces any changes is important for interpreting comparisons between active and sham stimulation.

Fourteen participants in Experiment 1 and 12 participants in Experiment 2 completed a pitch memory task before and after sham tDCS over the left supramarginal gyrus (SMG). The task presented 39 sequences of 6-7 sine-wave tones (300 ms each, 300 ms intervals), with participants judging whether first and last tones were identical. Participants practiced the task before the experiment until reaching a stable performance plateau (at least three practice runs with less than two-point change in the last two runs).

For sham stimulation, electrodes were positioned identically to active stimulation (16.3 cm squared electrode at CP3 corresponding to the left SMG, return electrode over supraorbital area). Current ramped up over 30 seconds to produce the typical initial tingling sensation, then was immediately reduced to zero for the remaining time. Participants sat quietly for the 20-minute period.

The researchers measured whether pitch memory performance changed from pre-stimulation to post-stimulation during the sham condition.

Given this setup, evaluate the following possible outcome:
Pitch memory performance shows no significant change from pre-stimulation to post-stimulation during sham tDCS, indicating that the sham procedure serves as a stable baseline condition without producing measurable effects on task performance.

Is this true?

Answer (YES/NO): YES